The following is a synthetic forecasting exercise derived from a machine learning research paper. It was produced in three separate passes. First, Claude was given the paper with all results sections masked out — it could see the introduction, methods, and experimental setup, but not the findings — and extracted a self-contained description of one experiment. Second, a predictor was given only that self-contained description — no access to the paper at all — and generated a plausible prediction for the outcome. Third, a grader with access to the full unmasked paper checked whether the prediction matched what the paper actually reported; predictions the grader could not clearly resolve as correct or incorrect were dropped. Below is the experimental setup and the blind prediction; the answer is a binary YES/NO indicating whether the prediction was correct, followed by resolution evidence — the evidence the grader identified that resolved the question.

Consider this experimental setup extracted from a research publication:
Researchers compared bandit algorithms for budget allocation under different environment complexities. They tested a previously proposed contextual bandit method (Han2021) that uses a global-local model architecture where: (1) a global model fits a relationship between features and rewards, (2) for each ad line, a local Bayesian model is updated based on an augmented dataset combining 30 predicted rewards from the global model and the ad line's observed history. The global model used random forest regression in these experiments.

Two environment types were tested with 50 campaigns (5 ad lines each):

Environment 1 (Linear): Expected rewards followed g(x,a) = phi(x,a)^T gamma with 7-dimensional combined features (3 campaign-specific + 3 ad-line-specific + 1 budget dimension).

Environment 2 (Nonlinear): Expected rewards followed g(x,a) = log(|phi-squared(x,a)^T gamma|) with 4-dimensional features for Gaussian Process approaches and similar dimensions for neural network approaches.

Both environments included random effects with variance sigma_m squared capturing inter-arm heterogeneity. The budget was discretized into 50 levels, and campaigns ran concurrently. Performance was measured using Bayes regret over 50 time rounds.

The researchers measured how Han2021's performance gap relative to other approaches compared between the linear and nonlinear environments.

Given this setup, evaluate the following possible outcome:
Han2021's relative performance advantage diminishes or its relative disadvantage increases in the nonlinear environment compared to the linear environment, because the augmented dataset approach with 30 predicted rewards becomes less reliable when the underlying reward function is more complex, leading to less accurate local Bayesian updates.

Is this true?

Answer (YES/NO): YES